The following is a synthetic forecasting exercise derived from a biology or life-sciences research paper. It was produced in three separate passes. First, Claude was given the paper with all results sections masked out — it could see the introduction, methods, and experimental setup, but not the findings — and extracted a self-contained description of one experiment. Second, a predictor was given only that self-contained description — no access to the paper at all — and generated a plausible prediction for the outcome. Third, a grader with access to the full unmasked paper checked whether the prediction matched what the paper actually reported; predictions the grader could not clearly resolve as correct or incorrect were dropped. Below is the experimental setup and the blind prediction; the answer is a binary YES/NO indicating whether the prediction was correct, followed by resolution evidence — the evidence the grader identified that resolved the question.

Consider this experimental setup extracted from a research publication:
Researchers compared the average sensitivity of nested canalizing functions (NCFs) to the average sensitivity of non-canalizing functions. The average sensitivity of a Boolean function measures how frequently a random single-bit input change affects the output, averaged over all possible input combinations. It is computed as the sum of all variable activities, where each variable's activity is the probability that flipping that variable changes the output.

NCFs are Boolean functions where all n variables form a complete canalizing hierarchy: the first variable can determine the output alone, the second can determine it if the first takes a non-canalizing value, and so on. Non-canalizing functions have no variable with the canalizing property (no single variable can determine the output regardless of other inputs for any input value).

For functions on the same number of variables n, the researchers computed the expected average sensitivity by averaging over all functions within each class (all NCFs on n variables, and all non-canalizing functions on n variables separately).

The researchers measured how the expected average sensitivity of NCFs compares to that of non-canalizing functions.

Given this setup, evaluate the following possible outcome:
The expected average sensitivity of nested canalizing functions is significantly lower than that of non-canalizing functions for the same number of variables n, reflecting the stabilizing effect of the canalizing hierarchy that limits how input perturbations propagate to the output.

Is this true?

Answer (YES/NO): YES